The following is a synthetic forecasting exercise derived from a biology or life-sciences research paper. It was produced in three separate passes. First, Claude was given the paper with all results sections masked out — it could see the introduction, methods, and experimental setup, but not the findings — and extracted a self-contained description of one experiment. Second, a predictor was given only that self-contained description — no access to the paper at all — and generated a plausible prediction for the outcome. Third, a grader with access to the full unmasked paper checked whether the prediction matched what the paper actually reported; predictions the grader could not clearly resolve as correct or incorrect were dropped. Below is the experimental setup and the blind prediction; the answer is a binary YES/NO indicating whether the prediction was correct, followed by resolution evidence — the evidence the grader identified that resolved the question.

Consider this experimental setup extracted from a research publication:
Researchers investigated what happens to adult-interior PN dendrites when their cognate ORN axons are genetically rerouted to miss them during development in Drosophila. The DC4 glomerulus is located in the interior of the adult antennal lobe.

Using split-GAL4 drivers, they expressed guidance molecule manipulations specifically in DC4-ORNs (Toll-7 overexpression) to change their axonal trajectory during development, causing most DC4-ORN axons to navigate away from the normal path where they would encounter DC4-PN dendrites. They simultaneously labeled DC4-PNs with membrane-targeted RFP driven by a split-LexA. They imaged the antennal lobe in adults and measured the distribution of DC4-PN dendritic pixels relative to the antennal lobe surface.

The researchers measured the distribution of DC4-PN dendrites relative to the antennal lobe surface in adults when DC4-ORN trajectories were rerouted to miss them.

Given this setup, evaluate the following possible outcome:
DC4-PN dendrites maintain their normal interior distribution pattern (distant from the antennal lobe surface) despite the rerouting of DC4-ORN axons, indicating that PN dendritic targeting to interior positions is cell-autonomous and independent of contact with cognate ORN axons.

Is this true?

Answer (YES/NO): NO